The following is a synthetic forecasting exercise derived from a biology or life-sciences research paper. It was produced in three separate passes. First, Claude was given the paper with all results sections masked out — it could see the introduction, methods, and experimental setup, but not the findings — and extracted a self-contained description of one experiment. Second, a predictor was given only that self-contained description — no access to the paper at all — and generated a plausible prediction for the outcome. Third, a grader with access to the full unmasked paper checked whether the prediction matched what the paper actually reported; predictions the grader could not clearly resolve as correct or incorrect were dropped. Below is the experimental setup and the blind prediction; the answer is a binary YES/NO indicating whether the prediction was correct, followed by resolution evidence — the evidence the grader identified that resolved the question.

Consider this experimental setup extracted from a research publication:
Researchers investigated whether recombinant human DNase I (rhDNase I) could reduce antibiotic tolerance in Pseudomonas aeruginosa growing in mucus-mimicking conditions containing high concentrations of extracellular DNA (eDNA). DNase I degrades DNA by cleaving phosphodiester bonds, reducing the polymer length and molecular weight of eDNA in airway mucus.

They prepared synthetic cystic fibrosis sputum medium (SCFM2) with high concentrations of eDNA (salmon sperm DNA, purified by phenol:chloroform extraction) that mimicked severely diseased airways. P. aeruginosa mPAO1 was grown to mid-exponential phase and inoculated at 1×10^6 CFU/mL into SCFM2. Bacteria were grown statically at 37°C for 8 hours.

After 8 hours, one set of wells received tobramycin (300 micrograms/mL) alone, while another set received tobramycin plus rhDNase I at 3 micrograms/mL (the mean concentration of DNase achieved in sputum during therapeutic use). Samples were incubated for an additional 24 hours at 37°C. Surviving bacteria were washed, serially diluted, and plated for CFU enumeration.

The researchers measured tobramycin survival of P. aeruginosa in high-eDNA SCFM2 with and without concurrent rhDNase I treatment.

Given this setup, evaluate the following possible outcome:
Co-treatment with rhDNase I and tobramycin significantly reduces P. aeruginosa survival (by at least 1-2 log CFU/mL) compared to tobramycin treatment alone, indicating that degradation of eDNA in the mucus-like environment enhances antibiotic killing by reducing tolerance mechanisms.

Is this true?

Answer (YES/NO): NO